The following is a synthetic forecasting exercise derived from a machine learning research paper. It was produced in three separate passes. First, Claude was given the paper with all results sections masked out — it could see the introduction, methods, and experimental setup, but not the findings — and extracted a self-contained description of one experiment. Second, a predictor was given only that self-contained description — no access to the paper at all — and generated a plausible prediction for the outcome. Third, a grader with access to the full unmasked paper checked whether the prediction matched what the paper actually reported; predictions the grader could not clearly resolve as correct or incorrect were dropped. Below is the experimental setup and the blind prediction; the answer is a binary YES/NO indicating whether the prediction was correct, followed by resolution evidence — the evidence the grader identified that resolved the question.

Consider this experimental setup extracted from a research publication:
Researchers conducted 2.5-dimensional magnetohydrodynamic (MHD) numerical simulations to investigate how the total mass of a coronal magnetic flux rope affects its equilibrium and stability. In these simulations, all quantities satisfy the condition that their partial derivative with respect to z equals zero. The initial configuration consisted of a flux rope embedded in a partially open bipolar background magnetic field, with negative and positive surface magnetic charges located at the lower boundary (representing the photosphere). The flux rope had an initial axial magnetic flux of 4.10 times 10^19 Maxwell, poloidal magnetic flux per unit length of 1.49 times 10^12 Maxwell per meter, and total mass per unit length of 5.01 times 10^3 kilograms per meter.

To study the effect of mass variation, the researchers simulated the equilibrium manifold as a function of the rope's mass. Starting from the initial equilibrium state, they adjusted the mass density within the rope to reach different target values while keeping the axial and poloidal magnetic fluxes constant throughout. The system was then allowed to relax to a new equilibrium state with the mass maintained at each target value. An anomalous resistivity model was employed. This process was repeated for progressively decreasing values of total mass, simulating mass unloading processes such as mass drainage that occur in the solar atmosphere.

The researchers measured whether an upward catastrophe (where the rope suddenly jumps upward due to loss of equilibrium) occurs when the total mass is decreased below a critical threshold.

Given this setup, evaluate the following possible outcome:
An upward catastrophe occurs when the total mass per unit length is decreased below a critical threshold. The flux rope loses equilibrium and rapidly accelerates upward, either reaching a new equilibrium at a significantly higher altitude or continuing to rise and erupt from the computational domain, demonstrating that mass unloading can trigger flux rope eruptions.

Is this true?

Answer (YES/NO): YES